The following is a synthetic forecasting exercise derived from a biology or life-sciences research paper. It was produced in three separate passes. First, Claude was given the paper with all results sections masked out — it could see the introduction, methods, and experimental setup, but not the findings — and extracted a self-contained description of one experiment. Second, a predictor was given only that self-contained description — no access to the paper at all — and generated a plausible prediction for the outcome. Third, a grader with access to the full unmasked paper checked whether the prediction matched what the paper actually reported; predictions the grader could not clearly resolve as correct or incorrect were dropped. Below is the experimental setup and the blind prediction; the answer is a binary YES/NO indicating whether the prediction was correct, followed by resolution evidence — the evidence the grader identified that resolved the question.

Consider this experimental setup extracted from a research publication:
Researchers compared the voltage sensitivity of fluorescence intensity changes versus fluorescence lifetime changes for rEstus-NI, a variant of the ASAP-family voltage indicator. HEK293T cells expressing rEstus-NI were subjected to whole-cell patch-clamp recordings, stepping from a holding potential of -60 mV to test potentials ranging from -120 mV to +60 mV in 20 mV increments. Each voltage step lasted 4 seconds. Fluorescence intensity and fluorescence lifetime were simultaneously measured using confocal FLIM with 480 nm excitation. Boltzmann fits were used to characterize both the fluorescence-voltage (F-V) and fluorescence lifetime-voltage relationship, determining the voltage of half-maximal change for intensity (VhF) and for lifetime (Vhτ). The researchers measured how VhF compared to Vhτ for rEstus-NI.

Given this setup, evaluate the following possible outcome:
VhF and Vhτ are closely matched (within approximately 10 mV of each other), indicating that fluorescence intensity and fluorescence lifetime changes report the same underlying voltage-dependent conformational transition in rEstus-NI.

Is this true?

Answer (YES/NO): NO